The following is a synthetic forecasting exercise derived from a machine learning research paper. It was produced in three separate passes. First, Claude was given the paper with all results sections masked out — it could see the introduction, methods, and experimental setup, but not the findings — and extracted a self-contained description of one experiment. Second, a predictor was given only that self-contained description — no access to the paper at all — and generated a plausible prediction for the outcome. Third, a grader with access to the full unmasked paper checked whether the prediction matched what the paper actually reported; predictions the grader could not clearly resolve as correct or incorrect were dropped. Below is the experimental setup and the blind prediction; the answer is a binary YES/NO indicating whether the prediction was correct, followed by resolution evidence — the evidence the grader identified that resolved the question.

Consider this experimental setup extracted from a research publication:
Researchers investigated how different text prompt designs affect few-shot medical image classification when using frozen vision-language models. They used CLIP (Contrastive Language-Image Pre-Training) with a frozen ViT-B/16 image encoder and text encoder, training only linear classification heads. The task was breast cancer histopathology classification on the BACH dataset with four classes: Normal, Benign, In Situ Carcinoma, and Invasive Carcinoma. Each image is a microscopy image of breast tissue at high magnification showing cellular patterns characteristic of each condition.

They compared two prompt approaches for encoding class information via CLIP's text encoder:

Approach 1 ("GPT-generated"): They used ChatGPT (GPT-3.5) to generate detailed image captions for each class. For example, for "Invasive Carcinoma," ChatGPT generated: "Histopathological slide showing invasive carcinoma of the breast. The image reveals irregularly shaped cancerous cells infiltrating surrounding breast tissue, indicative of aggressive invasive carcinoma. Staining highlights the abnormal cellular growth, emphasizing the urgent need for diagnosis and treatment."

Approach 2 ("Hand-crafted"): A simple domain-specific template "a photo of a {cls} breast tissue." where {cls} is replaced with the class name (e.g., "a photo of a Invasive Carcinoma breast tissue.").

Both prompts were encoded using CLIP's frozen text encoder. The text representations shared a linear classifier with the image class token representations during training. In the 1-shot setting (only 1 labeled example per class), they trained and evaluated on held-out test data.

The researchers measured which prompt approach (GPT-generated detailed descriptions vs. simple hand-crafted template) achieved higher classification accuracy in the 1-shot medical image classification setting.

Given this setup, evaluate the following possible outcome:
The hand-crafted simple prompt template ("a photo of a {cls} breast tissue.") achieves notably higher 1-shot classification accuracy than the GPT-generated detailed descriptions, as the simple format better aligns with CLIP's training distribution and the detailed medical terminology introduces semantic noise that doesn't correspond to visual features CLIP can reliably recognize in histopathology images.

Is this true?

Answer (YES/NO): NO